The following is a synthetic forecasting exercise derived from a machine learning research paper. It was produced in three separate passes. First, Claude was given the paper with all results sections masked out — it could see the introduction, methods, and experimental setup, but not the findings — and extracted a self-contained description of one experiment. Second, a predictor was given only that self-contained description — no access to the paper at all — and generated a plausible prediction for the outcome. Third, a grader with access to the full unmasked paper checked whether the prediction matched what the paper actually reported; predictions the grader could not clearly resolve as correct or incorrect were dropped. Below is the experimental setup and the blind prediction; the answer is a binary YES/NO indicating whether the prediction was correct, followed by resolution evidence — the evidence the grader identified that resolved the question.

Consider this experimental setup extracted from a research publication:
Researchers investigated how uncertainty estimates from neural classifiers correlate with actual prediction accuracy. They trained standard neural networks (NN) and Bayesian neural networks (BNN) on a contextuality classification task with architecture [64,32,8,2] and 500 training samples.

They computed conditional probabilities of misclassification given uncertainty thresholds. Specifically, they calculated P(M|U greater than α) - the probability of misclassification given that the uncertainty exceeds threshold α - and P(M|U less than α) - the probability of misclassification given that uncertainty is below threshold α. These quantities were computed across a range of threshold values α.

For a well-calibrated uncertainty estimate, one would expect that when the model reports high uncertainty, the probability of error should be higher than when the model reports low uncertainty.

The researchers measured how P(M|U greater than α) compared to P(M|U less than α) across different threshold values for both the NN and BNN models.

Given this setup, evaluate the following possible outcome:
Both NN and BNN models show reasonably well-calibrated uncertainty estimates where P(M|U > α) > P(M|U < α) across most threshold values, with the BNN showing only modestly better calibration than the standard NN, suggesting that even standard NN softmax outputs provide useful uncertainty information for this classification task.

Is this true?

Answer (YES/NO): NO